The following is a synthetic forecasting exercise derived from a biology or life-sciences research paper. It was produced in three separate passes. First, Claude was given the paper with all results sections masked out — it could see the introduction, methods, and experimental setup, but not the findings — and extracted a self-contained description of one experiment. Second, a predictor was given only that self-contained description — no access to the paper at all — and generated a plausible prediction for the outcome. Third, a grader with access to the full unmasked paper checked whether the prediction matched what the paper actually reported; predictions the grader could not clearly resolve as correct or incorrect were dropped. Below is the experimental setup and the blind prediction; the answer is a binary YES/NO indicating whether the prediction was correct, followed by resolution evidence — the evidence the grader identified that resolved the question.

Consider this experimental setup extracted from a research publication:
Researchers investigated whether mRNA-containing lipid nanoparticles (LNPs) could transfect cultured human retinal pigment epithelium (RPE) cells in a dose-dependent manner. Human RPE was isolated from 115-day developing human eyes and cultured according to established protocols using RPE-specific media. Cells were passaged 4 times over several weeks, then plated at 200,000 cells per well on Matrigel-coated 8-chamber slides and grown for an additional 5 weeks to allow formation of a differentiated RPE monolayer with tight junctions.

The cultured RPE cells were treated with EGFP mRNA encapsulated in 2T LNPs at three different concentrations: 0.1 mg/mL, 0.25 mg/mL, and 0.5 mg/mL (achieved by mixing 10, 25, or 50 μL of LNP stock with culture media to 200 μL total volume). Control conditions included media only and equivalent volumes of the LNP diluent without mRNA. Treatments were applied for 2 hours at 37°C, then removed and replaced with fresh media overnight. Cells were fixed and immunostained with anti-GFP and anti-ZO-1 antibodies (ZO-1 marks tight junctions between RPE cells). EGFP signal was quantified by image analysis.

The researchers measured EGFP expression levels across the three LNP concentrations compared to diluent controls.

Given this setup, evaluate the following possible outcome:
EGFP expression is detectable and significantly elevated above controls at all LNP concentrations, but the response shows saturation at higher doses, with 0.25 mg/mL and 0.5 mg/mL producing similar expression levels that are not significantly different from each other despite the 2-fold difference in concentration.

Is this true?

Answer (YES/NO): NO